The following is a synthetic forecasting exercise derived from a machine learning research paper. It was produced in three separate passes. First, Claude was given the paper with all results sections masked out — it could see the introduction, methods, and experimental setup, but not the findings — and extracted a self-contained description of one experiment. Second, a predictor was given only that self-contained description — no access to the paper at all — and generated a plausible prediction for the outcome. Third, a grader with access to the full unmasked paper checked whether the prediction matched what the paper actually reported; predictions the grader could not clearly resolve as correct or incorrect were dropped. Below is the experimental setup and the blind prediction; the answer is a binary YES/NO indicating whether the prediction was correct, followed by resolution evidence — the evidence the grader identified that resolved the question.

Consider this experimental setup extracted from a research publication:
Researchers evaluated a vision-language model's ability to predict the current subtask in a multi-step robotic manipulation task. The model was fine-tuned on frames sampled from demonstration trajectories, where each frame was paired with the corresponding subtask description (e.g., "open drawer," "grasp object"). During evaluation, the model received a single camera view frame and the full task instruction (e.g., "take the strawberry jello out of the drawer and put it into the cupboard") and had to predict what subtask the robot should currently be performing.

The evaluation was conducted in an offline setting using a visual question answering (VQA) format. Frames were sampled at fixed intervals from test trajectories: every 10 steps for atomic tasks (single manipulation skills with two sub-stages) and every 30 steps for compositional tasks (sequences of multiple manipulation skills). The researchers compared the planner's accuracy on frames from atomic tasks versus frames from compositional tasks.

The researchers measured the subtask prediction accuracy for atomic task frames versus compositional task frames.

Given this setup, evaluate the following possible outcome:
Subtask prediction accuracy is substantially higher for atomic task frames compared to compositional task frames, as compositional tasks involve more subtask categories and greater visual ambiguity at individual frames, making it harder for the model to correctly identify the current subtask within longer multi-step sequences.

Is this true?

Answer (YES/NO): YES